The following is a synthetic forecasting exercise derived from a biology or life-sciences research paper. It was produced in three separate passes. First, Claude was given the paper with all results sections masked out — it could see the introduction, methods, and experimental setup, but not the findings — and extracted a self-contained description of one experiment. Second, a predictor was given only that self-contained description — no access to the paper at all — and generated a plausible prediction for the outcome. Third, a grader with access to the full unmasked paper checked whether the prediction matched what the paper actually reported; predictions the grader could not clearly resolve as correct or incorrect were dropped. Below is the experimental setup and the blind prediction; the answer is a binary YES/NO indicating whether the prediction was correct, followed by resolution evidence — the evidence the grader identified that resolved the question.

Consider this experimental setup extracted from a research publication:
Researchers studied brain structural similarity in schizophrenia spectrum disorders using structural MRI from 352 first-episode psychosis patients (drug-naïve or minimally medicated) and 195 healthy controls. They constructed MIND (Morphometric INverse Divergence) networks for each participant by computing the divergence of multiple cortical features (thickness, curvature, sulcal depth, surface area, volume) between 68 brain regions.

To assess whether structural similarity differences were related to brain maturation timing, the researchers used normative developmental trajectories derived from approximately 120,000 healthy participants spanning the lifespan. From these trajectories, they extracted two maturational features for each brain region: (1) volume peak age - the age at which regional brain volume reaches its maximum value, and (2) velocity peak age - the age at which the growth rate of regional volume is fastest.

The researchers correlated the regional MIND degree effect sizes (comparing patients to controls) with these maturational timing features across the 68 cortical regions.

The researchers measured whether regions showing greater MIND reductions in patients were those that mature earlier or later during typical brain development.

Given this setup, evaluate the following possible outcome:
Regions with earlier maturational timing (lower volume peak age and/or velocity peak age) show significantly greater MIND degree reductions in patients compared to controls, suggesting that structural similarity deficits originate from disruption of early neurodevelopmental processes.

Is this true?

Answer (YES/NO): NO